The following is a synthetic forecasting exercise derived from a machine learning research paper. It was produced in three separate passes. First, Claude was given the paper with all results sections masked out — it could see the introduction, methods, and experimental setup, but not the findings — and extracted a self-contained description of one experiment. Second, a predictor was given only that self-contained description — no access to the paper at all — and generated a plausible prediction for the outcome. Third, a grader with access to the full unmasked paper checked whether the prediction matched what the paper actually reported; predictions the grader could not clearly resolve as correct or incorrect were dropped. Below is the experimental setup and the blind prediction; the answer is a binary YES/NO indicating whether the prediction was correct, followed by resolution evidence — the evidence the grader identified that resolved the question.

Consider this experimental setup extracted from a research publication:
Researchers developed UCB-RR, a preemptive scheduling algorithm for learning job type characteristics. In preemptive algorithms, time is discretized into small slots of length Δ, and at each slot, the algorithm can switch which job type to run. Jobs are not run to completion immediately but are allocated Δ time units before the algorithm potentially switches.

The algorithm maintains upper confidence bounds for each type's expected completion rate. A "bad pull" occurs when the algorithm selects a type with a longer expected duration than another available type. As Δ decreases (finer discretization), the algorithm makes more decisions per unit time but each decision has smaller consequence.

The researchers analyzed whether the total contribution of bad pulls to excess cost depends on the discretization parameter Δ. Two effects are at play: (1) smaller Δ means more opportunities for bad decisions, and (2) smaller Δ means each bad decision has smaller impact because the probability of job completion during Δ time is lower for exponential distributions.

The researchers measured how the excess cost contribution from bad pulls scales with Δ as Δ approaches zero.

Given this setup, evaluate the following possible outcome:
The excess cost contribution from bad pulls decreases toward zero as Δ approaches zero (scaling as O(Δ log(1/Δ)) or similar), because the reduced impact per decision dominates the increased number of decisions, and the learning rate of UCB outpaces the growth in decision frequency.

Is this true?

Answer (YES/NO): NO